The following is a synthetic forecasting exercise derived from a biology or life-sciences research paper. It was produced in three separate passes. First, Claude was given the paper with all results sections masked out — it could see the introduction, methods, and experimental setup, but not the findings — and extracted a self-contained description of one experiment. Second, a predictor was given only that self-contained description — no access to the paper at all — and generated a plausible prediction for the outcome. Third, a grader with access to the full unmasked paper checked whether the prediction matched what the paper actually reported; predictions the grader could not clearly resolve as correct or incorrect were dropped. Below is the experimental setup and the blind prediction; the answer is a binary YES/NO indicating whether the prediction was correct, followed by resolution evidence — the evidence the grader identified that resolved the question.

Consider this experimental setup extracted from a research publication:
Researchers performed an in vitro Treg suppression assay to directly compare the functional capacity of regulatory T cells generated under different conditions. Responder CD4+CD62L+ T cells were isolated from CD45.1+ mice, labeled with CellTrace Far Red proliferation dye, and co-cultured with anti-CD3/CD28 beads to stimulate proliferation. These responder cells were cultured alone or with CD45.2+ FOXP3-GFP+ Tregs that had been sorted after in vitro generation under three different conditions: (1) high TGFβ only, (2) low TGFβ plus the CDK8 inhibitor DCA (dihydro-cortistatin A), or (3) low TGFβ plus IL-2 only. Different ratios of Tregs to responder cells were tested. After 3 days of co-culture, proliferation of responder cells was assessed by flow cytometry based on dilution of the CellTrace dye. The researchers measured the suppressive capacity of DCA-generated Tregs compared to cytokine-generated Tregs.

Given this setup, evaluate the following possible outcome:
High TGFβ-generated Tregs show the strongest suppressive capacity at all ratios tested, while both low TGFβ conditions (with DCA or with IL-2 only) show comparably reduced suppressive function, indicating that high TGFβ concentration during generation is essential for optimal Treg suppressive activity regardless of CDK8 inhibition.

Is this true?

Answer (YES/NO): NO